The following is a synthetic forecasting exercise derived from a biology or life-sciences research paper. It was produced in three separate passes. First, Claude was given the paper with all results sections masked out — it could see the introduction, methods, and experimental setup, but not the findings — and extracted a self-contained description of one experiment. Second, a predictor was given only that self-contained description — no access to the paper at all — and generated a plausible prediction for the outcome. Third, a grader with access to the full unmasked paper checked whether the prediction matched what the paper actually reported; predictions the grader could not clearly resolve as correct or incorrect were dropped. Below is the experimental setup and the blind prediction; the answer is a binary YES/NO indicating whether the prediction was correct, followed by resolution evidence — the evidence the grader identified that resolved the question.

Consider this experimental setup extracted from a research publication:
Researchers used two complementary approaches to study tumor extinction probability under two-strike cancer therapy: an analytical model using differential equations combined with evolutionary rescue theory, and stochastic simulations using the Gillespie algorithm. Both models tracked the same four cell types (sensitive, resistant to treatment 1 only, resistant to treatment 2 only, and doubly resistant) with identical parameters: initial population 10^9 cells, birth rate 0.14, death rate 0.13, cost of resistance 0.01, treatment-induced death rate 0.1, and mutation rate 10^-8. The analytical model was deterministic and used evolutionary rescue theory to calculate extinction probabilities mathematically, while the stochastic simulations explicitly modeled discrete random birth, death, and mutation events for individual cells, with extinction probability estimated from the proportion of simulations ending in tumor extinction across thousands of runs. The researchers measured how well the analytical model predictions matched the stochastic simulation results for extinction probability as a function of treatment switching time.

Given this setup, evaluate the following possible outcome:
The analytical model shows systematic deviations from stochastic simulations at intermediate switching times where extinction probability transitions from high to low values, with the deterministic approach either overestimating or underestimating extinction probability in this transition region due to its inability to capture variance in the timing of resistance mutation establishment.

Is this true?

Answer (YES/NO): NO